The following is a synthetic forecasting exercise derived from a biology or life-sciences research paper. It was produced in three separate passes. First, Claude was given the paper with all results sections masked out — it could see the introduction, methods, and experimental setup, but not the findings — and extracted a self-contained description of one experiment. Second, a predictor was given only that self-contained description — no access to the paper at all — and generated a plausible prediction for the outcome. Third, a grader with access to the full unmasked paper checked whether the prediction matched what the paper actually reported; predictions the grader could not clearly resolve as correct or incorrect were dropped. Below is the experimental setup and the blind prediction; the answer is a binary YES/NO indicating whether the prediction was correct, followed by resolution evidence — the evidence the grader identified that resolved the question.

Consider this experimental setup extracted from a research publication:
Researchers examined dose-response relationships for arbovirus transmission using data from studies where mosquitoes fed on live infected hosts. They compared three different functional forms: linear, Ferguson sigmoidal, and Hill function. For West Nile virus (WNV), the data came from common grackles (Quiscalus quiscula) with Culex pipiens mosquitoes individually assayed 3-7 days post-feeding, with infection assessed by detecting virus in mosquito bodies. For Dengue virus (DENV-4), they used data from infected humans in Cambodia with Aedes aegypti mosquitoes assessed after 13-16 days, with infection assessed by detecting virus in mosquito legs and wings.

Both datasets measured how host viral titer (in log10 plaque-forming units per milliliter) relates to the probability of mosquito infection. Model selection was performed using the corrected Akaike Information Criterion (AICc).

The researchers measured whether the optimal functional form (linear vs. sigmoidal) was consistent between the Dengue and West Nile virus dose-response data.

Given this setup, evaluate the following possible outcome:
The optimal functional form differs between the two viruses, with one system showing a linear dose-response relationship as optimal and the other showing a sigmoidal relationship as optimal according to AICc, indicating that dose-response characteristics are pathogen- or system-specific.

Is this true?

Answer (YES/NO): YES